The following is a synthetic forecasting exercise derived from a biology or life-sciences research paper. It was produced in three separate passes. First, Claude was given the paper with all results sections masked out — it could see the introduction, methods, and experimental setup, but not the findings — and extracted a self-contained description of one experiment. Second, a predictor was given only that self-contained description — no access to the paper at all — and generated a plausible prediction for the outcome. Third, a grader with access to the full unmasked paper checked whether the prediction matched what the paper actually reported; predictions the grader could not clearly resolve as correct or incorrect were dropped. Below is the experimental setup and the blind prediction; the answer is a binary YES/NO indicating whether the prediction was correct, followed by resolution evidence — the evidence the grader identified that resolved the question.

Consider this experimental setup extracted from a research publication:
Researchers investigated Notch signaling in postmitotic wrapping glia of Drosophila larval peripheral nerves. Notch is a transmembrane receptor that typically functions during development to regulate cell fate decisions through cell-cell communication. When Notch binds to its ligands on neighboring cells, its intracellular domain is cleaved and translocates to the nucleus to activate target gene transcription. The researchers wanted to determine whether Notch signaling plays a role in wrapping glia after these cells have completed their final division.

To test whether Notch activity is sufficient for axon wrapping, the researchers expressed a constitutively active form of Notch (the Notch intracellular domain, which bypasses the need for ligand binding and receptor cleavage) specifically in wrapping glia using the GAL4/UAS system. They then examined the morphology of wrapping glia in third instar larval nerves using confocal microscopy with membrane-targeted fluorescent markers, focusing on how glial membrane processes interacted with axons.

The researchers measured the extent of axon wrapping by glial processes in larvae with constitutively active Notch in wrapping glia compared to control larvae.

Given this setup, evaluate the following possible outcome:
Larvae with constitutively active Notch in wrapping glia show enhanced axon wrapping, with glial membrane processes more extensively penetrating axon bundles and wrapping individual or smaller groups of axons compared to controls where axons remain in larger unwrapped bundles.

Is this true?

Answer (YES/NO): YES